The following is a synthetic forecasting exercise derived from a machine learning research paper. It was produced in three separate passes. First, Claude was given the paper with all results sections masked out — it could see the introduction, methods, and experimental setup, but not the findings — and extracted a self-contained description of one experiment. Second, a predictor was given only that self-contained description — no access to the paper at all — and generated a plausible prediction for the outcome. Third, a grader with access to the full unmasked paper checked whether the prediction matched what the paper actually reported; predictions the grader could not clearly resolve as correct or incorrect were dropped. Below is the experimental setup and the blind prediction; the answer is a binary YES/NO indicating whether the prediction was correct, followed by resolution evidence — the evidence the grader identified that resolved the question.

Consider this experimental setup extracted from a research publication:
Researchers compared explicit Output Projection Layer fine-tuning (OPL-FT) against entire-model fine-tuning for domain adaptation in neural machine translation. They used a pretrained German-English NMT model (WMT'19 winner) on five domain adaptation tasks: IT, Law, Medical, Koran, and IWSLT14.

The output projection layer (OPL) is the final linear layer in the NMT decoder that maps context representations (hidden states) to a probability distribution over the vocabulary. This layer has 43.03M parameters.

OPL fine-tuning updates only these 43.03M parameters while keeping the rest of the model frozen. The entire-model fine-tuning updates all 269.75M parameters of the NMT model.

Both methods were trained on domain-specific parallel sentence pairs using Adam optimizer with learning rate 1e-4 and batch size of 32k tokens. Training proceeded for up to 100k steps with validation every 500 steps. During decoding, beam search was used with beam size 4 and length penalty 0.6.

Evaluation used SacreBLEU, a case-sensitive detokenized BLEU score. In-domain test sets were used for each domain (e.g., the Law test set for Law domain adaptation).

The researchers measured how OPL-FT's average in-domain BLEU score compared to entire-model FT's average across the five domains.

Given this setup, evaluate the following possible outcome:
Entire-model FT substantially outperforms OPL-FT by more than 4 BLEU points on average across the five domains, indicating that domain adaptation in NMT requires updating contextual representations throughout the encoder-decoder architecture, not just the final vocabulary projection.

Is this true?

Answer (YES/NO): YES